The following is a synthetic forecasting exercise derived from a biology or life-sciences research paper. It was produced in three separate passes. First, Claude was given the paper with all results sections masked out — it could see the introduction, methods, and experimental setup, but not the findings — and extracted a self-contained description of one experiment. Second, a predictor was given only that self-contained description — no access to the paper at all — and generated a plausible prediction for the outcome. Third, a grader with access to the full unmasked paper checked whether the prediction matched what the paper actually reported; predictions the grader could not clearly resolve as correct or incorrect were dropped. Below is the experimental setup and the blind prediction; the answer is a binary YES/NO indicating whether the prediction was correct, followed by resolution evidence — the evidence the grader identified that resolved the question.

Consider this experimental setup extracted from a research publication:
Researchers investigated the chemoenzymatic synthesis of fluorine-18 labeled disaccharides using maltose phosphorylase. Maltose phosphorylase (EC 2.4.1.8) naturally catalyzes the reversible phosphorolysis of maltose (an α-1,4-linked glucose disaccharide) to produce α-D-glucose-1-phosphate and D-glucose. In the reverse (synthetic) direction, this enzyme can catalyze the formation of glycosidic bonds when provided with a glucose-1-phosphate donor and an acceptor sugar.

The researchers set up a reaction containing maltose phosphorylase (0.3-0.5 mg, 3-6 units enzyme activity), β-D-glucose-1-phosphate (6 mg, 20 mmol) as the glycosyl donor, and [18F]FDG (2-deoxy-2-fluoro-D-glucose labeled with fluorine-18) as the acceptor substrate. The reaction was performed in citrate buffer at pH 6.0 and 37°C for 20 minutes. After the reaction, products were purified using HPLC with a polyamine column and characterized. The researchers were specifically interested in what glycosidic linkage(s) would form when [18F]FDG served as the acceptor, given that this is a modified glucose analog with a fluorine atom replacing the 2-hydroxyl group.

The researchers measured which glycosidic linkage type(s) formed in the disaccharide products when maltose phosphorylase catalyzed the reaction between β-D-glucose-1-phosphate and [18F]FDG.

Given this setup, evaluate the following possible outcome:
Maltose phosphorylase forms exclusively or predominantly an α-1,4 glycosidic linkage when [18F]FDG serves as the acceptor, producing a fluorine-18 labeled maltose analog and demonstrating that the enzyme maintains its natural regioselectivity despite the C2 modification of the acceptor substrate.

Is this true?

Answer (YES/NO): NO